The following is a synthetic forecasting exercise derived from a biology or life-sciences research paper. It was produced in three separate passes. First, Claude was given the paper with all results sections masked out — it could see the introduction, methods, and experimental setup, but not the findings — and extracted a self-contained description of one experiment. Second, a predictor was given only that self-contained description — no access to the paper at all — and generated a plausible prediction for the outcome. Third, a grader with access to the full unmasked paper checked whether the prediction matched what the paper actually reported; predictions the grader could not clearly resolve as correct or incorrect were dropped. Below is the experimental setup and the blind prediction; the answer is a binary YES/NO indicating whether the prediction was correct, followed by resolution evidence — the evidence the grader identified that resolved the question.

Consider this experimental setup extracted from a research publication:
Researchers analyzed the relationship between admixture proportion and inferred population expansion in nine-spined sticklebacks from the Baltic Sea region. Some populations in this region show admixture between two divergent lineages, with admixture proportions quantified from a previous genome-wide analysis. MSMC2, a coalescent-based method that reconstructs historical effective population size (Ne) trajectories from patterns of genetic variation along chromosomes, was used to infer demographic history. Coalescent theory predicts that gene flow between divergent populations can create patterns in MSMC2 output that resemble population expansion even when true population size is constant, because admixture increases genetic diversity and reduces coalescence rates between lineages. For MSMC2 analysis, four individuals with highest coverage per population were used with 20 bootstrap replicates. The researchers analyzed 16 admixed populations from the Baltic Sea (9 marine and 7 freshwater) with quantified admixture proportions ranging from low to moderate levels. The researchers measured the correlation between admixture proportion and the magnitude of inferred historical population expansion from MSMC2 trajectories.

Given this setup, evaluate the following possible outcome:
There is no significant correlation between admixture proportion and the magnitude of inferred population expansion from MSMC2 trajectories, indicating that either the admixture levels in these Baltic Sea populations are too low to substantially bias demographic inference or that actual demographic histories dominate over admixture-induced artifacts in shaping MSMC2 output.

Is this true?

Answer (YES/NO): YES